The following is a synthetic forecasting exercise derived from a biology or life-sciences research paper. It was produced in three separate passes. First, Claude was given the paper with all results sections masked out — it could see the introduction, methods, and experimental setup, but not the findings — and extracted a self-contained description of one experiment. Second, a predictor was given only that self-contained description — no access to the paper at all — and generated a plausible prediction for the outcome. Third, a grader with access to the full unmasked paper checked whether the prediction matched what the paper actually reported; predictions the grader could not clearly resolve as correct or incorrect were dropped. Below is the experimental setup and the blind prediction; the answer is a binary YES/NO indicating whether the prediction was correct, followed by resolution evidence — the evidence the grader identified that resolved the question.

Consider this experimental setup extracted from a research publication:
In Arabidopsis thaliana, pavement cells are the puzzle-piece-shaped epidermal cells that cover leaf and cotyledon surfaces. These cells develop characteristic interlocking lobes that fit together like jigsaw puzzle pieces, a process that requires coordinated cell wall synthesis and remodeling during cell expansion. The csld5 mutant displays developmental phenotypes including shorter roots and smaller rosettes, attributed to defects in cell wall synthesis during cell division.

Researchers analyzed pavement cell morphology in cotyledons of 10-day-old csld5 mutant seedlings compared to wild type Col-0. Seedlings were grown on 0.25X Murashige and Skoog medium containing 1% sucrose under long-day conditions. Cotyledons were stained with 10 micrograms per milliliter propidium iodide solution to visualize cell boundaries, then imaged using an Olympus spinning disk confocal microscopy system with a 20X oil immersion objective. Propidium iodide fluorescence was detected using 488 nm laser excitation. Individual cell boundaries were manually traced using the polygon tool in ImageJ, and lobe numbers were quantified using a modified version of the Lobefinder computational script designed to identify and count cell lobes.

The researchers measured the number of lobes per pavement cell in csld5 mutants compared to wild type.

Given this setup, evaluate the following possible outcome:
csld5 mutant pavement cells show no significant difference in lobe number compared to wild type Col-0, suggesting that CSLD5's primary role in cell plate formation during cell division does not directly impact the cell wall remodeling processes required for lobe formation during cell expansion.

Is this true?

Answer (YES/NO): YES